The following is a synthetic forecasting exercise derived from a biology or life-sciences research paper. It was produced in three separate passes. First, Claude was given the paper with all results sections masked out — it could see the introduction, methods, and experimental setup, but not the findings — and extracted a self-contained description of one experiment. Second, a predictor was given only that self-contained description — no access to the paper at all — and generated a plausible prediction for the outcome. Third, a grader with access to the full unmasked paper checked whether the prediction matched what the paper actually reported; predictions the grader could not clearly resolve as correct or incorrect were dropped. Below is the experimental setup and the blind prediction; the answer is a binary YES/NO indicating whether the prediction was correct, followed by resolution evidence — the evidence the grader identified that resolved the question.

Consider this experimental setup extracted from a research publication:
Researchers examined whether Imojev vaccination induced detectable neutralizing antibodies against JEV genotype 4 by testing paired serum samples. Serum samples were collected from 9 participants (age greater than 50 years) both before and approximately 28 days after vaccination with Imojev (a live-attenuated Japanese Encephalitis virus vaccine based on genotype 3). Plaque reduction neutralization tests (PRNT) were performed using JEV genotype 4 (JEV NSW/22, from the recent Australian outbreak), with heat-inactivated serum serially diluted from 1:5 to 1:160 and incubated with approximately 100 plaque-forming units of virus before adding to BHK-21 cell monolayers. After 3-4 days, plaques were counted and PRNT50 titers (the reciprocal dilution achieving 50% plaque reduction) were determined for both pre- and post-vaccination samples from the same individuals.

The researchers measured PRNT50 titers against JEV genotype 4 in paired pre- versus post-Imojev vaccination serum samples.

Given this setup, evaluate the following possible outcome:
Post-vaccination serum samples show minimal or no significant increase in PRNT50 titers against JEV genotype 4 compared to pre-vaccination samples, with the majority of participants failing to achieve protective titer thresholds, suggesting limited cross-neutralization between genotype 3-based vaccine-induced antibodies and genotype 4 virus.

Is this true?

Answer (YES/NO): NO